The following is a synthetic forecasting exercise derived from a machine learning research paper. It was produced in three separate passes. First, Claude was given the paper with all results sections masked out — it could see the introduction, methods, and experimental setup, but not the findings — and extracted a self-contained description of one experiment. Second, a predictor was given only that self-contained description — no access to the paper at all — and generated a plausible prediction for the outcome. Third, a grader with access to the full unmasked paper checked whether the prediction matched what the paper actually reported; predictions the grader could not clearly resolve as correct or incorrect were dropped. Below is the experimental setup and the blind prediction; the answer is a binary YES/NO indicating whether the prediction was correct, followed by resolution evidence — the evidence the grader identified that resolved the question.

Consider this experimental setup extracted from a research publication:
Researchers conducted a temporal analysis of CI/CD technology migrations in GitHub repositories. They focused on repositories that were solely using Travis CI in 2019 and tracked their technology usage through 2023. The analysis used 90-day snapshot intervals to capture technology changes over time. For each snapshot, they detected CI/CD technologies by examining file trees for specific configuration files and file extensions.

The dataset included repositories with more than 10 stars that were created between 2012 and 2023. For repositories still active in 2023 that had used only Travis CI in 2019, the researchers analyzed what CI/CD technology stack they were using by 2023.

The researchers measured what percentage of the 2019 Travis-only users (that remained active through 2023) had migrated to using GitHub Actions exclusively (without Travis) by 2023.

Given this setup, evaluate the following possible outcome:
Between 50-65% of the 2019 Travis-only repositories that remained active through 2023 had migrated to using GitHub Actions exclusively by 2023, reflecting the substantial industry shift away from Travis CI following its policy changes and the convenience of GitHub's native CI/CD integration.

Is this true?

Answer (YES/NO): YES